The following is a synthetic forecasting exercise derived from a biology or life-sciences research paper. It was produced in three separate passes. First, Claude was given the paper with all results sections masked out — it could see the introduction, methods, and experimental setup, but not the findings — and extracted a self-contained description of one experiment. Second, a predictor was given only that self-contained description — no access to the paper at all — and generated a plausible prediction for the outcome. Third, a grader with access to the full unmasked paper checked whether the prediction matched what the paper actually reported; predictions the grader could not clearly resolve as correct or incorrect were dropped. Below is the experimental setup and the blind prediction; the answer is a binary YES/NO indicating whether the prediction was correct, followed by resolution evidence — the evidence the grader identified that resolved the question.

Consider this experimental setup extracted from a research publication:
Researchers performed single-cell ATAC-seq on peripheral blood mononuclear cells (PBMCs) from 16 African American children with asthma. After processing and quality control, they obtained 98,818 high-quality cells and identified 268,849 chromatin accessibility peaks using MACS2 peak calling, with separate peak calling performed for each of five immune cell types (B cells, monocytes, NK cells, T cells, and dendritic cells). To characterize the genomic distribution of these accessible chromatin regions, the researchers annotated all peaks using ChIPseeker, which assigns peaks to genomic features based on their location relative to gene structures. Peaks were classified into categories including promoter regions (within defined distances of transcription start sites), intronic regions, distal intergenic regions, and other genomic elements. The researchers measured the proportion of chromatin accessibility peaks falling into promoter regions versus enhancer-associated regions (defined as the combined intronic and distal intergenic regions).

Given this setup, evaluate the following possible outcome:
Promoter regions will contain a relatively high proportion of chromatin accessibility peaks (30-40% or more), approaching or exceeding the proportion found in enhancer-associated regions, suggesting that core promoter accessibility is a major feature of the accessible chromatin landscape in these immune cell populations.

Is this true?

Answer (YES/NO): NO